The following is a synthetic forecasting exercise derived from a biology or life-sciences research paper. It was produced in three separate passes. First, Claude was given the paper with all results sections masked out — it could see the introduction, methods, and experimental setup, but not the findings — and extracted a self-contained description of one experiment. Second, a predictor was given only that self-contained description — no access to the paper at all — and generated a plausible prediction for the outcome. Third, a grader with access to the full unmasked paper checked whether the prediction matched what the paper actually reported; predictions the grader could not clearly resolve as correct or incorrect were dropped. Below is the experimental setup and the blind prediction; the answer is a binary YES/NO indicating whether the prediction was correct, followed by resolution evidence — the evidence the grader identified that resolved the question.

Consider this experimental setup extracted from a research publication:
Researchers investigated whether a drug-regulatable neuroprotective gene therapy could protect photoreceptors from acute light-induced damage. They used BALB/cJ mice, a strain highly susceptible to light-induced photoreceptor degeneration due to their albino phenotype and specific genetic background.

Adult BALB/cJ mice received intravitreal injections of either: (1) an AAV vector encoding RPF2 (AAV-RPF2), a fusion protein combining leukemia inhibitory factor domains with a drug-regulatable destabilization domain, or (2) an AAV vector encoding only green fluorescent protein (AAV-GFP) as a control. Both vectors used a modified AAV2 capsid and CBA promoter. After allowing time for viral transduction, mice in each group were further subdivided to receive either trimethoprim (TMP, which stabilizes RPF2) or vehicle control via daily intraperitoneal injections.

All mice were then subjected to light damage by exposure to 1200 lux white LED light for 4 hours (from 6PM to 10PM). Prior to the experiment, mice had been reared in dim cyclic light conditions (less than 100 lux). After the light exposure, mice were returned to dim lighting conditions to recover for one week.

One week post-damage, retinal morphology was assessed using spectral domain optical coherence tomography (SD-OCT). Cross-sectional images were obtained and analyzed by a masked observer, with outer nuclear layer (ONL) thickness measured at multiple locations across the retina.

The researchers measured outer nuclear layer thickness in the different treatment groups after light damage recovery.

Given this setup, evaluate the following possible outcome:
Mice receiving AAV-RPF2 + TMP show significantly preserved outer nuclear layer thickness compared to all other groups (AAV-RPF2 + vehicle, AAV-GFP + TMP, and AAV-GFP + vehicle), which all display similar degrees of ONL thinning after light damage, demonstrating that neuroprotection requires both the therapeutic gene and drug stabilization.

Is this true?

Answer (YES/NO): YES